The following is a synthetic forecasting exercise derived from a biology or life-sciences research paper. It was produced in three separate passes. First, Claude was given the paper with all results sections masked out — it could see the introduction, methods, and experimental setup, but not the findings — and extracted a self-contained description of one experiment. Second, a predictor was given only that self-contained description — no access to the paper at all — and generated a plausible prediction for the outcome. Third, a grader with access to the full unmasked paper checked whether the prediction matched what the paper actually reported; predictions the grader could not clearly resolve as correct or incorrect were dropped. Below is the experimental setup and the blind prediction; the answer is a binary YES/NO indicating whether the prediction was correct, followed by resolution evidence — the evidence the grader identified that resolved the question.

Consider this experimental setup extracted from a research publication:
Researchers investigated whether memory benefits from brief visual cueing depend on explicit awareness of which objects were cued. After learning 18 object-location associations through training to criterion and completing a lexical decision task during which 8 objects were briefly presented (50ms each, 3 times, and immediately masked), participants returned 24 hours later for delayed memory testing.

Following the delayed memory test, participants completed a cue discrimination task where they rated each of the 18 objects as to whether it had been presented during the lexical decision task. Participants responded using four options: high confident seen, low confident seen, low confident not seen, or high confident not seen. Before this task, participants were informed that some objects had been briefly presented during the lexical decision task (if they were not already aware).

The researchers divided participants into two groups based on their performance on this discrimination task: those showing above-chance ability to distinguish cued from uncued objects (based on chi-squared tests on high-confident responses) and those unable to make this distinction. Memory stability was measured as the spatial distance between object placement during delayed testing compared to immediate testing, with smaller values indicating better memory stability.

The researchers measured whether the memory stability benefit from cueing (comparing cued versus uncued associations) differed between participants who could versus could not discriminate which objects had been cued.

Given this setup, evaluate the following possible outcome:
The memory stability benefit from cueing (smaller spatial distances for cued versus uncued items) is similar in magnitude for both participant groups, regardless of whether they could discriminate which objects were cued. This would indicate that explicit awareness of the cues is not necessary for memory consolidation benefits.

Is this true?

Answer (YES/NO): NO